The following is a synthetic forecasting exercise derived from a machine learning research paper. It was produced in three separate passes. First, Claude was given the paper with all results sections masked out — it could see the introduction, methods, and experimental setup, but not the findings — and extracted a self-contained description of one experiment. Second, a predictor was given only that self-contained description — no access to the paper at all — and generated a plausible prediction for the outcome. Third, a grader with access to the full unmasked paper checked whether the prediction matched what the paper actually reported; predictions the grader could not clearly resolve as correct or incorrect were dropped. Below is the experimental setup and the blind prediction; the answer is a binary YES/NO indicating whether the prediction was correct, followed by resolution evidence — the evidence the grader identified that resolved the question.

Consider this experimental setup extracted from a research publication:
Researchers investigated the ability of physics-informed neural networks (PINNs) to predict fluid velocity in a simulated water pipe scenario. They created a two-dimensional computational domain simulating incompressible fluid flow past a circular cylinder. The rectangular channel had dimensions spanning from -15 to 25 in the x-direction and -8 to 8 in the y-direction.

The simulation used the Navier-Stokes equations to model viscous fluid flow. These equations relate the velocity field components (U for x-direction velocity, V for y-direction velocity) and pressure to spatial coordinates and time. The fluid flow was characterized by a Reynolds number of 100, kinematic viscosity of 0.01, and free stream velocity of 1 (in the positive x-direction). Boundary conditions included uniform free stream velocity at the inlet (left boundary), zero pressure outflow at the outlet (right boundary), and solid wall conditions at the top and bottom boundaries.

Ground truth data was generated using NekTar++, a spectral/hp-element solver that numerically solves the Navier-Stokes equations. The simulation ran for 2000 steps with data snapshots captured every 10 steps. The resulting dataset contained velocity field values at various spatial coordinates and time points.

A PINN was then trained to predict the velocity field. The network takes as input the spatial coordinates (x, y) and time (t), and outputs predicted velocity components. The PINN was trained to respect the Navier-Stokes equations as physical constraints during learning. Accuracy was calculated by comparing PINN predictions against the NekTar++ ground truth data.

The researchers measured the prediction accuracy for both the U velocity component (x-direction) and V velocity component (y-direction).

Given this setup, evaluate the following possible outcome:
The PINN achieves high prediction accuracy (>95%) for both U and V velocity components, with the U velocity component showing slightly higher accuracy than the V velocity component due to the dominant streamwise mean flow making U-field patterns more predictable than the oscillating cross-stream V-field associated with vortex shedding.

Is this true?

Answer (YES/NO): YES